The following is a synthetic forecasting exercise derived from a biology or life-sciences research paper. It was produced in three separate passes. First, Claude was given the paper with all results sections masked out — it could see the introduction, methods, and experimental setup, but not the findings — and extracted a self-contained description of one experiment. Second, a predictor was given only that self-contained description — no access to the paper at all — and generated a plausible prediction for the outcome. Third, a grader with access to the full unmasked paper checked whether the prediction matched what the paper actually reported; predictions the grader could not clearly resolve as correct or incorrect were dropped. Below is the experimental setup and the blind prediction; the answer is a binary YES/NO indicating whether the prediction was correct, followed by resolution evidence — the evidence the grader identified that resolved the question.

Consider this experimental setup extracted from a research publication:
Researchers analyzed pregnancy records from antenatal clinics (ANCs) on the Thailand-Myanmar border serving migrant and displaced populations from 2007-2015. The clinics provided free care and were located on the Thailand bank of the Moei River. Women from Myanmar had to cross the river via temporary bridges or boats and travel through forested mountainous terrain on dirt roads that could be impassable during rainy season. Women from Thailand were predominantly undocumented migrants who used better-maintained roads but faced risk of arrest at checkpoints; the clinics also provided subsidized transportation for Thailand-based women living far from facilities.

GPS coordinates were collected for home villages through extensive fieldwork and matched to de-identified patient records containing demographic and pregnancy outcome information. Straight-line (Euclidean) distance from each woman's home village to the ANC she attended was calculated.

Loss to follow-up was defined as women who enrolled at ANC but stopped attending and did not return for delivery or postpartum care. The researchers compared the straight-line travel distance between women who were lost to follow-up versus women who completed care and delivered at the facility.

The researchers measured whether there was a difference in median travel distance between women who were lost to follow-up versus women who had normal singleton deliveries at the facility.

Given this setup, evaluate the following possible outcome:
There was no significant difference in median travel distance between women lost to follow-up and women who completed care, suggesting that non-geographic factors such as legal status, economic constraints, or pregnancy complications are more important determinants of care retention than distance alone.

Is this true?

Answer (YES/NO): NO